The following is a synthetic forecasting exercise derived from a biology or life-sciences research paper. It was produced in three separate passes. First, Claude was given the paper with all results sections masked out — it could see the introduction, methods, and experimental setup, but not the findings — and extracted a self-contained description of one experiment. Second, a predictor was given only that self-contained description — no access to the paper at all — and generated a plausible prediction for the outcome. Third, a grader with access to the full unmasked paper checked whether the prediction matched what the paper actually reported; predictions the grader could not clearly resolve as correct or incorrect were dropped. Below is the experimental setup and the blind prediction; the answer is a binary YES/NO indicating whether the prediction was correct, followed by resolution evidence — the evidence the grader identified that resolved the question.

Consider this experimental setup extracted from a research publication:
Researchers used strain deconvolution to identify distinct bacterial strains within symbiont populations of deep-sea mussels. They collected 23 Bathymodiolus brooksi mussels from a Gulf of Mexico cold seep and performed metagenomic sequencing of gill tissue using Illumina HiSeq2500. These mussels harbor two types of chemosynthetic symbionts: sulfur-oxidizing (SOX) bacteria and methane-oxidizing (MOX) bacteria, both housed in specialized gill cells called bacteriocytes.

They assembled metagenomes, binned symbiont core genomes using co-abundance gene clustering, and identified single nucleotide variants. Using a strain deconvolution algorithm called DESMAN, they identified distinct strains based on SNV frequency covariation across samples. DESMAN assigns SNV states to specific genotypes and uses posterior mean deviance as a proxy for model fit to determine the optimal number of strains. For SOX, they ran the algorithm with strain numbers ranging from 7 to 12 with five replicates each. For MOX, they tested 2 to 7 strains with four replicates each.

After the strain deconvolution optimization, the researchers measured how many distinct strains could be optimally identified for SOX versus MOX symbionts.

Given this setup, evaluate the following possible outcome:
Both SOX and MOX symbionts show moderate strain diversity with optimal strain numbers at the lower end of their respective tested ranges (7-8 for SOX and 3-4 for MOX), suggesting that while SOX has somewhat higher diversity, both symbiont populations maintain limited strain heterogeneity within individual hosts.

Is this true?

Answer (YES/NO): NO